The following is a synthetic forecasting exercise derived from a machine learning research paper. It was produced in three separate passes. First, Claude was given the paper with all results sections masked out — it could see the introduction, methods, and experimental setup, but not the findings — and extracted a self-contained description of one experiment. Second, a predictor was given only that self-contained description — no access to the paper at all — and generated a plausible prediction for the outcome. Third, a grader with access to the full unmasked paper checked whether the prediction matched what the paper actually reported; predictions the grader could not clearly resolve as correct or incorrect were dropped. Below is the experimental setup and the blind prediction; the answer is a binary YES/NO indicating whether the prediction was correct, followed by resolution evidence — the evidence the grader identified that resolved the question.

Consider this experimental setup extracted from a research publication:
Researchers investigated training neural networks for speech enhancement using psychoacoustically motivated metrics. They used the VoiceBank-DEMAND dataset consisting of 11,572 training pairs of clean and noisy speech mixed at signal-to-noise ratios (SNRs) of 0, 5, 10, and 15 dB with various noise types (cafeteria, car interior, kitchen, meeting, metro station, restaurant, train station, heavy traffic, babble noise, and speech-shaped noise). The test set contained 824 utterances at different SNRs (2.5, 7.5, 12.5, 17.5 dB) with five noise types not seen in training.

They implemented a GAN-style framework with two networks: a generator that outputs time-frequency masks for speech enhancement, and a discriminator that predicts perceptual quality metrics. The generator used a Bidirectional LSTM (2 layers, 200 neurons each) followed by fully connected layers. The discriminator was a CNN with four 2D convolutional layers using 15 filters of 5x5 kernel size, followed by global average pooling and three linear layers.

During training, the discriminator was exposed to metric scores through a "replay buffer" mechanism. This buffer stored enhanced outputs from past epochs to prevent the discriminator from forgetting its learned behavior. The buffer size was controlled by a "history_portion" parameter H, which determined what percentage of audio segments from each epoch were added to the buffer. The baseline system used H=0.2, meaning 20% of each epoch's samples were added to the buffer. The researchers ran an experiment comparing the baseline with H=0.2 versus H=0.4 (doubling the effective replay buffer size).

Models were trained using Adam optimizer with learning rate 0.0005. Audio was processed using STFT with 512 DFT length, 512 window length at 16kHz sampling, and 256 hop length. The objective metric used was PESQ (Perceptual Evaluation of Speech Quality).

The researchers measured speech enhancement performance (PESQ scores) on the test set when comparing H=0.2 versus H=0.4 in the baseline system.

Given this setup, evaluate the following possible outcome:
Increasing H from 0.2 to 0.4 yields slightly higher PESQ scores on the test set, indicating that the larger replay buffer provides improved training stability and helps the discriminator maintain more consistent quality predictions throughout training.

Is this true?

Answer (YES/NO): NO